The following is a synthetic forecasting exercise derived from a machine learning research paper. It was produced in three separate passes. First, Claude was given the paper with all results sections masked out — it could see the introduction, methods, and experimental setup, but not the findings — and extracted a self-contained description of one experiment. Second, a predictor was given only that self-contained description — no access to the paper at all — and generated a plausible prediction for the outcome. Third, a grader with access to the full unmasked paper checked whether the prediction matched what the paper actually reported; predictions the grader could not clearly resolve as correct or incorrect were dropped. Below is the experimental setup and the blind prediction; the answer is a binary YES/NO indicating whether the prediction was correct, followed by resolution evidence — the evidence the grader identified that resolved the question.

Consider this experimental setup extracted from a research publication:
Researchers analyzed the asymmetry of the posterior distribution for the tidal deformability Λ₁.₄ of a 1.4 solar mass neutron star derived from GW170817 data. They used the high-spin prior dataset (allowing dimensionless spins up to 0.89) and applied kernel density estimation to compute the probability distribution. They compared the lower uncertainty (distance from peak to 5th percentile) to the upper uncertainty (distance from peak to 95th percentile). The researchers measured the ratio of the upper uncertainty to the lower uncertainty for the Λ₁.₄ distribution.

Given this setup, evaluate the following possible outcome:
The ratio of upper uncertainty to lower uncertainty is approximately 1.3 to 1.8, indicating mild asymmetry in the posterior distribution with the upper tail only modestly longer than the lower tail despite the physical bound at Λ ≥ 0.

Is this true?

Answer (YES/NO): NO